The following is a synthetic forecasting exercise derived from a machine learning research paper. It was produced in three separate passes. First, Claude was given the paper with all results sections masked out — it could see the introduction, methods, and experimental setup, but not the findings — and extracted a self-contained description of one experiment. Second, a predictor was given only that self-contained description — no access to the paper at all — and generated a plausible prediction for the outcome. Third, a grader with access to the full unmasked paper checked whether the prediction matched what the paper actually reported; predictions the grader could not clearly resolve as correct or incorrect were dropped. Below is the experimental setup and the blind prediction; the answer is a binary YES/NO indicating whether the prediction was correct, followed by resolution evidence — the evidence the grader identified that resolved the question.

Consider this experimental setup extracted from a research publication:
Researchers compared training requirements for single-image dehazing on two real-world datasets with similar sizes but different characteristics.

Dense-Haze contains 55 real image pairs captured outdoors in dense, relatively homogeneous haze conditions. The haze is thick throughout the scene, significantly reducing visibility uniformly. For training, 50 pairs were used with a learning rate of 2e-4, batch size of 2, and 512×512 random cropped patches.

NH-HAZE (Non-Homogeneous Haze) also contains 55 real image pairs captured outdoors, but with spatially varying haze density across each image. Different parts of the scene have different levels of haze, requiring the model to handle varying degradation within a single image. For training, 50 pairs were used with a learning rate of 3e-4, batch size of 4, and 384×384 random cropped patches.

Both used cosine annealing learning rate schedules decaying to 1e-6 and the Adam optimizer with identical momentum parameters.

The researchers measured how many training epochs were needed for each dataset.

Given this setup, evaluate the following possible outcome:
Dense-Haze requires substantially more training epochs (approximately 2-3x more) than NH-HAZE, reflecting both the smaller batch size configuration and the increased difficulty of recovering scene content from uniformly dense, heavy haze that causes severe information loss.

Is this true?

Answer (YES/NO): NO